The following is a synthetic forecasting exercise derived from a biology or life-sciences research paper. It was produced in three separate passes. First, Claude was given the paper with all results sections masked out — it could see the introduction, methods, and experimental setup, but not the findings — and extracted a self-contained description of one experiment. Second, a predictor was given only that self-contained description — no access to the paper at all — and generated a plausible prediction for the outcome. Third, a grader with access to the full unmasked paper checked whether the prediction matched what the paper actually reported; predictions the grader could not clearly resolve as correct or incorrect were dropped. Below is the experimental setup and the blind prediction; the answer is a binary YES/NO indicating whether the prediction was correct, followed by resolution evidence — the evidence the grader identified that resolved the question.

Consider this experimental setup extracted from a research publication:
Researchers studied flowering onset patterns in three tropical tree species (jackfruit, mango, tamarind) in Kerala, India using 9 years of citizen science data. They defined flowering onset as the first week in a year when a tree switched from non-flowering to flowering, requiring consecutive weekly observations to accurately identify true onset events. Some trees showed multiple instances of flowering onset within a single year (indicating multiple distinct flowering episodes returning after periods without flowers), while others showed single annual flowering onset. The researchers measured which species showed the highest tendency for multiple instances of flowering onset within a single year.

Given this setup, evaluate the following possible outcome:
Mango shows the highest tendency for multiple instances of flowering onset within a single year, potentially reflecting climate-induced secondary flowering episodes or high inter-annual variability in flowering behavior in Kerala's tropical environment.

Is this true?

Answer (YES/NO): NO